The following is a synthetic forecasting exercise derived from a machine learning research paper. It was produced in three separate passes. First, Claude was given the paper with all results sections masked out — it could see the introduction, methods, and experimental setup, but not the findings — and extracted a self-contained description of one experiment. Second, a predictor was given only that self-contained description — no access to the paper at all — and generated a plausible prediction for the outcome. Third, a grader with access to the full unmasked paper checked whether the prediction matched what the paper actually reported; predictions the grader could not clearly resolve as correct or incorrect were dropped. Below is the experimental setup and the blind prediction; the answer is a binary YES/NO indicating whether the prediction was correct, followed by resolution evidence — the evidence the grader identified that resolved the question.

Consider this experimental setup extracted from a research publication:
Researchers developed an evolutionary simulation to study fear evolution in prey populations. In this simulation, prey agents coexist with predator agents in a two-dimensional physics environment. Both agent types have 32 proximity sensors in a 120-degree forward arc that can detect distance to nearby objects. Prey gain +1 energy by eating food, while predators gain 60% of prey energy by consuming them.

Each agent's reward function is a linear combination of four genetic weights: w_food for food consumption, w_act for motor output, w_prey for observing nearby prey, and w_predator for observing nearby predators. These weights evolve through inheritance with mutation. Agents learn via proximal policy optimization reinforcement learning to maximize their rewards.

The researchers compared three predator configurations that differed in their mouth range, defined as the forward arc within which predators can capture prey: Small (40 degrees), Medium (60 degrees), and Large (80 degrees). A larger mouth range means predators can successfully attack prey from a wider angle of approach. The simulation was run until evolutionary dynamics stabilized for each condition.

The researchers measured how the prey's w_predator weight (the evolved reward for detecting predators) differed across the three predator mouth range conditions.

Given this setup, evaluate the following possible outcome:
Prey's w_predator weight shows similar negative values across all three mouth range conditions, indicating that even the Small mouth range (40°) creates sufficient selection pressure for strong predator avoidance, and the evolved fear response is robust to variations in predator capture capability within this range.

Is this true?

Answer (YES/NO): NO